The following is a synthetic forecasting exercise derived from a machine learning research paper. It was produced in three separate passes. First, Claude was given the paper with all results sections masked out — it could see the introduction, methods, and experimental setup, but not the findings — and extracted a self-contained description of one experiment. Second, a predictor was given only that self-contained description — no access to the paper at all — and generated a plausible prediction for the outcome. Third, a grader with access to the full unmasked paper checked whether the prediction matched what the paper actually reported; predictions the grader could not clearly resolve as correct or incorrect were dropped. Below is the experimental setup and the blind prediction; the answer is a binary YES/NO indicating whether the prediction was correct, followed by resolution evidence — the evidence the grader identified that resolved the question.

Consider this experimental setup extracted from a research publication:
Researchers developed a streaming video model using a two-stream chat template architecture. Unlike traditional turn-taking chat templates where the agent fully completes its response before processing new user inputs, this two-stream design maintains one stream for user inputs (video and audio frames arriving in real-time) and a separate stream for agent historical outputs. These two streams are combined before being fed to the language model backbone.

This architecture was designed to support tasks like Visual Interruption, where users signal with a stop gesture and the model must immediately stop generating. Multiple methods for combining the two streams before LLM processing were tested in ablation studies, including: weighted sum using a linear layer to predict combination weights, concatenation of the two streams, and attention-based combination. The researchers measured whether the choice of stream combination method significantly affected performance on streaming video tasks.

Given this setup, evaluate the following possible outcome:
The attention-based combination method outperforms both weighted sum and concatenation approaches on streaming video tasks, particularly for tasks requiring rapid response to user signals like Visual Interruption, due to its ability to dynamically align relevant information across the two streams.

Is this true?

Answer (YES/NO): NO